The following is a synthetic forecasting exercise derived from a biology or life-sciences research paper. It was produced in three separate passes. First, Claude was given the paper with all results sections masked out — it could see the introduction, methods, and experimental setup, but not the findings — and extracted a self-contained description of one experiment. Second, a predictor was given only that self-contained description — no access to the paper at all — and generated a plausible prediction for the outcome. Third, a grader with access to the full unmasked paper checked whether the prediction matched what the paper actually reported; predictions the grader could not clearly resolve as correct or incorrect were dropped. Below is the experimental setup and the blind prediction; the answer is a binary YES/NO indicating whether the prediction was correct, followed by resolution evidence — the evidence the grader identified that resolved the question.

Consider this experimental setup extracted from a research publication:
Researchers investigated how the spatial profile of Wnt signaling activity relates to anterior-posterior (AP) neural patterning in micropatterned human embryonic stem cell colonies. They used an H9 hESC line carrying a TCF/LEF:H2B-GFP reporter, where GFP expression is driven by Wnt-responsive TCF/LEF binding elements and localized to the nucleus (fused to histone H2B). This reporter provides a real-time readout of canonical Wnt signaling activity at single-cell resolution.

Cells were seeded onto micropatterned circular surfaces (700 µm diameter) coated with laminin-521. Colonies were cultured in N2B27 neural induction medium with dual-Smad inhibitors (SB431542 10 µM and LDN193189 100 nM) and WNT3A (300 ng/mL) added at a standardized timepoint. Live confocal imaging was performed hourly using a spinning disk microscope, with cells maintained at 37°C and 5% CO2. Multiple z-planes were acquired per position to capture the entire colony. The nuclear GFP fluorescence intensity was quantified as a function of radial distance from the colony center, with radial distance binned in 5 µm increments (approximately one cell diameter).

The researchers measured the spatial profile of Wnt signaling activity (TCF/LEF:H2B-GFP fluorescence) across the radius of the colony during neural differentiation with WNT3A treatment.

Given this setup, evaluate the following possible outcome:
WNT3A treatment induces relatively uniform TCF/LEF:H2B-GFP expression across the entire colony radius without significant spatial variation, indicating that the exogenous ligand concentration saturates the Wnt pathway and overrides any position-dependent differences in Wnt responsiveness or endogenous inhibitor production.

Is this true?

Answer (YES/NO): NO